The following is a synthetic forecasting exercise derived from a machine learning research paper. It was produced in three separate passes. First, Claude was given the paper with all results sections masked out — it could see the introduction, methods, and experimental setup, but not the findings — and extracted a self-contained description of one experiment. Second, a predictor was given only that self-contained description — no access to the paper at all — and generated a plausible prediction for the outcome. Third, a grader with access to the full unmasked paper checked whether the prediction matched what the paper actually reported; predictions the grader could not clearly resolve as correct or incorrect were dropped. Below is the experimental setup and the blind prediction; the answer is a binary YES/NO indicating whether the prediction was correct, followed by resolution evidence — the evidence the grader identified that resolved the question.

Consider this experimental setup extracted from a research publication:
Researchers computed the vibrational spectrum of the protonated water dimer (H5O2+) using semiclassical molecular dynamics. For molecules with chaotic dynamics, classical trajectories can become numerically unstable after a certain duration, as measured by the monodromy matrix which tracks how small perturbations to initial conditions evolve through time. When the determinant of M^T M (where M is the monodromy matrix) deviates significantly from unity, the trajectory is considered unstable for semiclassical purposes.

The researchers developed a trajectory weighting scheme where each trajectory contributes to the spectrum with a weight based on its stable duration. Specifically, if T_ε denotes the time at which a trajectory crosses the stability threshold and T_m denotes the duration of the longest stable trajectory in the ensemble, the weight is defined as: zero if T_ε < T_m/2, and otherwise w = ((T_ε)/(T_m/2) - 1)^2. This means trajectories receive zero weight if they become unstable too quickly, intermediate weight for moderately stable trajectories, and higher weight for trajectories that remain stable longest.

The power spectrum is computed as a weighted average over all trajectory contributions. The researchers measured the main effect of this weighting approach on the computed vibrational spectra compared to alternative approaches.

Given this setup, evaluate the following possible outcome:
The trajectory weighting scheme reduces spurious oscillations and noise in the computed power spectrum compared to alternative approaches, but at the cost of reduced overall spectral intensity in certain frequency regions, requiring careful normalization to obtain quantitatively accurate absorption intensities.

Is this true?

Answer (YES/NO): NO